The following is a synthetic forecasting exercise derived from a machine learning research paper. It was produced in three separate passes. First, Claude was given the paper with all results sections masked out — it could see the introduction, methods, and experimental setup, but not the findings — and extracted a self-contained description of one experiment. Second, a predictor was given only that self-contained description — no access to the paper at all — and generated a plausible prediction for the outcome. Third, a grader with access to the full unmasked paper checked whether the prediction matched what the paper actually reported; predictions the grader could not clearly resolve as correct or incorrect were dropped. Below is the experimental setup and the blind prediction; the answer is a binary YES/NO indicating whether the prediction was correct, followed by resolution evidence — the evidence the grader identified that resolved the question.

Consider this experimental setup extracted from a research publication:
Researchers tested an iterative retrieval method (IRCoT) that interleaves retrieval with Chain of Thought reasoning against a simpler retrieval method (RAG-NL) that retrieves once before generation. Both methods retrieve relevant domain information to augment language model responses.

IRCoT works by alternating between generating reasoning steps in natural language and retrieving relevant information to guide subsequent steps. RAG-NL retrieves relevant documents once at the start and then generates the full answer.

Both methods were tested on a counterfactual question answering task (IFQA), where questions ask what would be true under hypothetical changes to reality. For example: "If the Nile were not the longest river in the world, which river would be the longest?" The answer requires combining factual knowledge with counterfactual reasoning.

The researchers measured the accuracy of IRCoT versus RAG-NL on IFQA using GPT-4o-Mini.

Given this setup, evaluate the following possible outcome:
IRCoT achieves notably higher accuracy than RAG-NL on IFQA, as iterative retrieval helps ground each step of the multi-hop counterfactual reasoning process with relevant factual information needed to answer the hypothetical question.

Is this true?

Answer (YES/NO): NO